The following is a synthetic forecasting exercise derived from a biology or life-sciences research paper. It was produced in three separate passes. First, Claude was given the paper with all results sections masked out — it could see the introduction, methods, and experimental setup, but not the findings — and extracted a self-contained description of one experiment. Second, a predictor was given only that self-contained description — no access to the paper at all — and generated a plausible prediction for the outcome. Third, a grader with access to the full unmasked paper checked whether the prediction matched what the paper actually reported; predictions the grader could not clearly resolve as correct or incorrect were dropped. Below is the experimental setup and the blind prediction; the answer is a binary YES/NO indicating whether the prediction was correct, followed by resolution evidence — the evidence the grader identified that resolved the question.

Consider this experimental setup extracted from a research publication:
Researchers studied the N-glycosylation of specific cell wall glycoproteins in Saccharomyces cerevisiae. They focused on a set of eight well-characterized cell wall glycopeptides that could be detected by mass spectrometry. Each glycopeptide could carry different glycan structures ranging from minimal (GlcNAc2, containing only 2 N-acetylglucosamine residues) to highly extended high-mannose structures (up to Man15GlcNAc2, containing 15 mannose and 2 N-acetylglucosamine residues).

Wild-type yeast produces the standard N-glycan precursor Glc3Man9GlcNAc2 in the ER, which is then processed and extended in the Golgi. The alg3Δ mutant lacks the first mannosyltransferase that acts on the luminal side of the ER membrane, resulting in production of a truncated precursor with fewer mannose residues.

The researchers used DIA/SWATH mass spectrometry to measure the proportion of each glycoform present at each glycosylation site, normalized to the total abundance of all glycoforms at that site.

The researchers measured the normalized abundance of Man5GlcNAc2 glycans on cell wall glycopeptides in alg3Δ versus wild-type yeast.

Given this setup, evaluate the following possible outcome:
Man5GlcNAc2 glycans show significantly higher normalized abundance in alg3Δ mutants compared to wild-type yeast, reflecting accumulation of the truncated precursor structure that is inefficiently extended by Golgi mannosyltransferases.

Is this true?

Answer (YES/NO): YES